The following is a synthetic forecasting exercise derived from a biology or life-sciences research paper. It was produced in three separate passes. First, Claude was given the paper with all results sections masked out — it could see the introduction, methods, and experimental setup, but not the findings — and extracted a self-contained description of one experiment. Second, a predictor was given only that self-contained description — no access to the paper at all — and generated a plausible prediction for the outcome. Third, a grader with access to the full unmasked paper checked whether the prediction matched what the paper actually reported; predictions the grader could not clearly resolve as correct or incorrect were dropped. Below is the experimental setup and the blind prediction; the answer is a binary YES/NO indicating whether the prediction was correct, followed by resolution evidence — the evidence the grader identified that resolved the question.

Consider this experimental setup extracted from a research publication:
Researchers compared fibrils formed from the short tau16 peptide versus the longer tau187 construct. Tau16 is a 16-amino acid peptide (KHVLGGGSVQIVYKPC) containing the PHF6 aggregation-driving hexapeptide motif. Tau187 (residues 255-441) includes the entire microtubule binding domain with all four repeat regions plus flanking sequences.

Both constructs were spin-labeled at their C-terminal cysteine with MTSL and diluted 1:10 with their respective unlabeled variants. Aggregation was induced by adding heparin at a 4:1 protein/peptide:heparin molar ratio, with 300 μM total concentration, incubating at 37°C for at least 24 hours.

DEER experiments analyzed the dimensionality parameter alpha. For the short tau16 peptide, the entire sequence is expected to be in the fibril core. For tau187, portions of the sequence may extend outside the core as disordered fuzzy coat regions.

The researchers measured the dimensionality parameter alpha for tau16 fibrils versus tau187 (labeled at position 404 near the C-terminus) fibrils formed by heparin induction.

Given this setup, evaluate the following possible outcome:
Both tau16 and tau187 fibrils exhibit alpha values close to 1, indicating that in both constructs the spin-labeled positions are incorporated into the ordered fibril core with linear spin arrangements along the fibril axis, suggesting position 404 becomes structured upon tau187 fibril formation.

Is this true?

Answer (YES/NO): NO